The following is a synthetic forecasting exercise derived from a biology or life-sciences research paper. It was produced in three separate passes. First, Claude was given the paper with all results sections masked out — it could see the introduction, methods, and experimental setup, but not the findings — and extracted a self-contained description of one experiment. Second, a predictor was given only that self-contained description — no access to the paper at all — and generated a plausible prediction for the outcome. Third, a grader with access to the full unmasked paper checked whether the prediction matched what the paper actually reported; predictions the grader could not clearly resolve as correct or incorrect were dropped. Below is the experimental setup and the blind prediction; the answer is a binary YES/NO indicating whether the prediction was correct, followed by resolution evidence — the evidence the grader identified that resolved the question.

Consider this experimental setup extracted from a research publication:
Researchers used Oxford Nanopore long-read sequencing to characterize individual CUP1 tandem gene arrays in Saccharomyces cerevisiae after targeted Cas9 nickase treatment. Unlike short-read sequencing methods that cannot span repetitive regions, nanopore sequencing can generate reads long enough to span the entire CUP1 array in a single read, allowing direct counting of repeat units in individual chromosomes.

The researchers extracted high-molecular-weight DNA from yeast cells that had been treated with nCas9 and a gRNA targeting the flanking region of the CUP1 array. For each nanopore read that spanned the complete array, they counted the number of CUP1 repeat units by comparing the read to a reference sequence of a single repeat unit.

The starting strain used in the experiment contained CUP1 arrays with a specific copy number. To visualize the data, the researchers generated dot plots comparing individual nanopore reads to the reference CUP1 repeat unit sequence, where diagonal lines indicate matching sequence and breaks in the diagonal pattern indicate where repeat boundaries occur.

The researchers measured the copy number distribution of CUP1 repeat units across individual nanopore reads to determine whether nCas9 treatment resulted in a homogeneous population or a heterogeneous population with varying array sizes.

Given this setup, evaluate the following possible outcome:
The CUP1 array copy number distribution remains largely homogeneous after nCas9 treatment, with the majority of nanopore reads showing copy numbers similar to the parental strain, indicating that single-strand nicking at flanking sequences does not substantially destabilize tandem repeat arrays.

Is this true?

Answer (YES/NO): NO